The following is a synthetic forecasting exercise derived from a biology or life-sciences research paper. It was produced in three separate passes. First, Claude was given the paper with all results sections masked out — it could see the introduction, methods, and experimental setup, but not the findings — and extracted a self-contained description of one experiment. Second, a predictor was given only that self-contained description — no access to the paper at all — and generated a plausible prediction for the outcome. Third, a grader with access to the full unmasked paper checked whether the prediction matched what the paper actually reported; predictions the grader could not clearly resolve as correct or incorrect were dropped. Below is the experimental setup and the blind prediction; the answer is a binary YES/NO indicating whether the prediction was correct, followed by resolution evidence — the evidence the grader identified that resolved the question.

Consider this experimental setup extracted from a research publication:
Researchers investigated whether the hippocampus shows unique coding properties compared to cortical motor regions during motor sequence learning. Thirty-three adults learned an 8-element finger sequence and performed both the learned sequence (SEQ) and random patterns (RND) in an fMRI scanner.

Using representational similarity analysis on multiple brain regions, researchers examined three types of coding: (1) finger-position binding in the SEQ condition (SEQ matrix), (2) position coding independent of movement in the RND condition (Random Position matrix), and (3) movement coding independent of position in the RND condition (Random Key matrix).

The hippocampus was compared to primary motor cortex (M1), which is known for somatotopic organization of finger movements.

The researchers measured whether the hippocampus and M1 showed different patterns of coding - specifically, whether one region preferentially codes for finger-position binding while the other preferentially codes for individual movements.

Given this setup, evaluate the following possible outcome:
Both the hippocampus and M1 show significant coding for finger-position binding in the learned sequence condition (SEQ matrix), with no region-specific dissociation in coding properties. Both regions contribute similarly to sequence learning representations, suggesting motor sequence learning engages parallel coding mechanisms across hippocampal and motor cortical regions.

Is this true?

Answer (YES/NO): NO